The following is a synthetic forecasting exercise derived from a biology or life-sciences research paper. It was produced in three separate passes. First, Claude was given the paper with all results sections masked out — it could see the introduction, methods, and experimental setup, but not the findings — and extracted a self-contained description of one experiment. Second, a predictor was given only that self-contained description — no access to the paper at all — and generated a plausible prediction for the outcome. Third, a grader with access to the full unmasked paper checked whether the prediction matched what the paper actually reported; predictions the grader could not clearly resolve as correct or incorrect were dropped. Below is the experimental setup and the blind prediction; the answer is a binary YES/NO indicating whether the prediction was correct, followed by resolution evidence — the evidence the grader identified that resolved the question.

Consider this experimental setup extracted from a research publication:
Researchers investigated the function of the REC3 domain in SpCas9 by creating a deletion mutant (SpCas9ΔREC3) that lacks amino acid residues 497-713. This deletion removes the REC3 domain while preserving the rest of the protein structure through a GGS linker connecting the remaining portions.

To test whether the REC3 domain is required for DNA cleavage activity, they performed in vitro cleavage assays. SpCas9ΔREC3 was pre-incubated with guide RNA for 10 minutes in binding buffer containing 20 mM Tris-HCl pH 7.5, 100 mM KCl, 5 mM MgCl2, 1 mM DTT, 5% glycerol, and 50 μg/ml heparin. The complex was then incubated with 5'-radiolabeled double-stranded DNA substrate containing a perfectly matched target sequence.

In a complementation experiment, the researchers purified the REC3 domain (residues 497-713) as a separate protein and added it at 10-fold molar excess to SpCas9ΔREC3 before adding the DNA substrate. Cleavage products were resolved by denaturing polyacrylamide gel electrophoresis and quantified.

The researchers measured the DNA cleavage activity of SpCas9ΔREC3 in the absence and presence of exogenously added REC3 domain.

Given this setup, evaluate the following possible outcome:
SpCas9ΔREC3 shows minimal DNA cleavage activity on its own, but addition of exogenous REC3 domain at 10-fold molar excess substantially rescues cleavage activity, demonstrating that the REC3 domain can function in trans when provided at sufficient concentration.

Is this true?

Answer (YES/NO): YES